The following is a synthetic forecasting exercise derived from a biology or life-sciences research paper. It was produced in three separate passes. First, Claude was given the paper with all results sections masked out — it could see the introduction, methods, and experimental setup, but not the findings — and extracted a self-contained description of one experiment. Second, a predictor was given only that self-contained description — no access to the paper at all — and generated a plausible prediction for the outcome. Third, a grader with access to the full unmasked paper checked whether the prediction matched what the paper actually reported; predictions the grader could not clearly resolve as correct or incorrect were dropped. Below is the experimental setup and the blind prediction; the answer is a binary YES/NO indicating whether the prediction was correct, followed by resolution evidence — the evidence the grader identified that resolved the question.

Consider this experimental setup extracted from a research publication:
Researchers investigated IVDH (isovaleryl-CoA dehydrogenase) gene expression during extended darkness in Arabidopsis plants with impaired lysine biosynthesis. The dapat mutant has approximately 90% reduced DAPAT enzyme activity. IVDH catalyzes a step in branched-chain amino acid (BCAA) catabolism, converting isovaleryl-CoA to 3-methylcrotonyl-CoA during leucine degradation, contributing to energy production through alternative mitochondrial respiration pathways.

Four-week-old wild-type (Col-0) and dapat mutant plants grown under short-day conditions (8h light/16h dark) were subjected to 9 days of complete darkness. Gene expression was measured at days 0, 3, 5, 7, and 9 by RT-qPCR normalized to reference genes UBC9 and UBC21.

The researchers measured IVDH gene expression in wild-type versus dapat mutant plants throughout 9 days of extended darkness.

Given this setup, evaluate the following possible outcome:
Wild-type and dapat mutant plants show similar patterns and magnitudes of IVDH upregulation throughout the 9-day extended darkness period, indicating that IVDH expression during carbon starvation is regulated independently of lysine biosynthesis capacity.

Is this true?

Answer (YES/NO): NO